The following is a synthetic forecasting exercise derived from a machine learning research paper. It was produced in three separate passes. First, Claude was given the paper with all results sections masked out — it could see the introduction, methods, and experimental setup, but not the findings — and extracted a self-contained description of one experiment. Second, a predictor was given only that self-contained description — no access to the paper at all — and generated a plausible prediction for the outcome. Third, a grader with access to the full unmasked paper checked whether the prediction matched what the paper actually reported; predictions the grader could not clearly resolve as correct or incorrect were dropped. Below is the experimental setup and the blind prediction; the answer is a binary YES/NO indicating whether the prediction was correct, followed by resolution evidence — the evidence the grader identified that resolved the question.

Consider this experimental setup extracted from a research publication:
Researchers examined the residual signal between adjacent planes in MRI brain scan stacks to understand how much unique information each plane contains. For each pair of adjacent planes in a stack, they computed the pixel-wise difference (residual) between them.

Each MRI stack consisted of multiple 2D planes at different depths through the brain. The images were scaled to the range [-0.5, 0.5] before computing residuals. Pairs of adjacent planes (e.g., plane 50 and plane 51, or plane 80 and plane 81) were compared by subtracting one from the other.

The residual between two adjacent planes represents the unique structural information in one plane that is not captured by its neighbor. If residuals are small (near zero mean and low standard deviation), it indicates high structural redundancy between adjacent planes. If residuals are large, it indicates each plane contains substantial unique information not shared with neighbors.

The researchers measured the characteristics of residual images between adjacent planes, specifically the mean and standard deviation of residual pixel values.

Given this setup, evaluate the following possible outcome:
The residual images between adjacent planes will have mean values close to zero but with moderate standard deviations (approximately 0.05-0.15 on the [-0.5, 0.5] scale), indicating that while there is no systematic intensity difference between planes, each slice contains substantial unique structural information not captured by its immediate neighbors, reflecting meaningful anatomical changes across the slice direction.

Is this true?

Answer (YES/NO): YES